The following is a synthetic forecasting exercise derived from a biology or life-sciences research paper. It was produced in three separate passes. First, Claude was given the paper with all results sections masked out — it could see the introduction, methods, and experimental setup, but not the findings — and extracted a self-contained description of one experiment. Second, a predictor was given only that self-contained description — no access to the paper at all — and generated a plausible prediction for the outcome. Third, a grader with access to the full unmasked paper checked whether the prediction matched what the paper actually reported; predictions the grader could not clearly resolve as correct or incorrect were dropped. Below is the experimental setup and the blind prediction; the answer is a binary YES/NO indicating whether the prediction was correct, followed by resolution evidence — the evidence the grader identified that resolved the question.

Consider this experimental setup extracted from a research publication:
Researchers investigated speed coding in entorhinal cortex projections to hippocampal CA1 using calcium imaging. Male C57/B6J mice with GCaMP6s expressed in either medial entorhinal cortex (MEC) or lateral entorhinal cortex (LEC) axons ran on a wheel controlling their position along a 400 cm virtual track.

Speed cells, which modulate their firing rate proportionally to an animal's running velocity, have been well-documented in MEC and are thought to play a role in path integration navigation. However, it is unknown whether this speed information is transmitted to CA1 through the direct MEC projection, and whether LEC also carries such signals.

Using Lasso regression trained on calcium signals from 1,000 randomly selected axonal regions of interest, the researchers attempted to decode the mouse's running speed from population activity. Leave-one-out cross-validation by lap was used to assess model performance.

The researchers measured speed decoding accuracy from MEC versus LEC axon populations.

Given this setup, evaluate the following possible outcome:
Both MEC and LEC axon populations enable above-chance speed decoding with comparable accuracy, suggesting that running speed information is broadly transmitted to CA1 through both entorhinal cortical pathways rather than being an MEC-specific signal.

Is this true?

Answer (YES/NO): NO